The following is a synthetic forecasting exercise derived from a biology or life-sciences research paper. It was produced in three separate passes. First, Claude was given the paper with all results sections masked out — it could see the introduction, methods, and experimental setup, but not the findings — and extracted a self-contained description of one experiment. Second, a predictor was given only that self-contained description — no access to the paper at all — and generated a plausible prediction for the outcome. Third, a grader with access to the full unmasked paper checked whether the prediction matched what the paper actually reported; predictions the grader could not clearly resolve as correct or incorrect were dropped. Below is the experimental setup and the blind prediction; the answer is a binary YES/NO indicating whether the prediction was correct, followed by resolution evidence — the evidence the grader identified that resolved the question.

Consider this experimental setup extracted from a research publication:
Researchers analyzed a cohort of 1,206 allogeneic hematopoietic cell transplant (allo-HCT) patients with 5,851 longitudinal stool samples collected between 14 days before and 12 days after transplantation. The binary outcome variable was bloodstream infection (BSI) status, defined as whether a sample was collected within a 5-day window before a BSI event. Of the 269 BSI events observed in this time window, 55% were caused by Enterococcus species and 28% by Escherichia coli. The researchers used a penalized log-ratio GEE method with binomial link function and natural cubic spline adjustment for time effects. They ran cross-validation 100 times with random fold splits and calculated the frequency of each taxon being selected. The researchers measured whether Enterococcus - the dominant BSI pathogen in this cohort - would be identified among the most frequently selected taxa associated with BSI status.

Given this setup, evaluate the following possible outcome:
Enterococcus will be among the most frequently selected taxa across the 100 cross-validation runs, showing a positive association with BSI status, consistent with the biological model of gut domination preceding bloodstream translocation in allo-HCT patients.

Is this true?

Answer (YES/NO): YES